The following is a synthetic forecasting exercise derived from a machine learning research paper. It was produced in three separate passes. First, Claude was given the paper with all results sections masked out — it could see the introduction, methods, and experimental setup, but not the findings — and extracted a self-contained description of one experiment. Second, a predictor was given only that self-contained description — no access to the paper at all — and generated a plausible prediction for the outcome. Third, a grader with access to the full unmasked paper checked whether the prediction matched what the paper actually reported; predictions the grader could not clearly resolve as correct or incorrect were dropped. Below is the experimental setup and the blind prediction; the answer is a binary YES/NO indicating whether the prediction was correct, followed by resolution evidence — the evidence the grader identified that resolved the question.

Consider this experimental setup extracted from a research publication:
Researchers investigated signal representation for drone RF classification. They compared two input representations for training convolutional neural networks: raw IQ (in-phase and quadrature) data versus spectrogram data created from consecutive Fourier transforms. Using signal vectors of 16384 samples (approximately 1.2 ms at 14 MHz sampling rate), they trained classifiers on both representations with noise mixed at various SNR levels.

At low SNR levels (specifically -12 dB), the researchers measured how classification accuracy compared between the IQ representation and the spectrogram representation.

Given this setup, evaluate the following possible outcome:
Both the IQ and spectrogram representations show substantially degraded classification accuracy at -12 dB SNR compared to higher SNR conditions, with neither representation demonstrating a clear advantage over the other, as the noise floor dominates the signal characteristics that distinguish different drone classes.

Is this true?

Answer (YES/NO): NO